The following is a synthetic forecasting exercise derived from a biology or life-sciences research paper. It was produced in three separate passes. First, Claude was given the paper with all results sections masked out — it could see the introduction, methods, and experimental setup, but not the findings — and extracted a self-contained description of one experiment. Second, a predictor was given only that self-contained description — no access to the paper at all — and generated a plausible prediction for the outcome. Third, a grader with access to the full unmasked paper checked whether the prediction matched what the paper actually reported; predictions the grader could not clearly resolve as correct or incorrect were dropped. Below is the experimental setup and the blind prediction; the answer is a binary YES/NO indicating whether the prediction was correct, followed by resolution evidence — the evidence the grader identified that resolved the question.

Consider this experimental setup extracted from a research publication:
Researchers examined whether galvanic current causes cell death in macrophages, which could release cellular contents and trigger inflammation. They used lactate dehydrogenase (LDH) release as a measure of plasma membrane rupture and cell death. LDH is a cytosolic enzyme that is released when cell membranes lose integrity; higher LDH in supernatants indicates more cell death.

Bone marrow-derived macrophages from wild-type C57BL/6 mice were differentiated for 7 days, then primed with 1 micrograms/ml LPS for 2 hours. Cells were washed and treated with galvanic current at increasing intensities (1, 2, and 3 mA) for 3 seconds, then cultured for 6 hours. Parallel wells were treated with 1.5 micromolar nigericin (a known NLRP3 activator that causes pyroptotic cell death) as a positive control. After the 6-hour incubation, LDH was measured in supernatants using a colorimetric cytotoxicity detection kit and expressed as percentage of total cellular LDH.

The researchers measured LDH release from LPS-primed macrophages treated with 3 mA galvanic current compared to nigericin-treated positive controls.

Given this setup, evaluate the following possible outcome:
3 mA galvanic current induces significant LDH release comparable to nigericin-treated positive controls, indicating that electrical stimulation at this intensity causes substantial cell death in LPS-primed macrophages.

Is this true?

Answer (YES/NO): NO